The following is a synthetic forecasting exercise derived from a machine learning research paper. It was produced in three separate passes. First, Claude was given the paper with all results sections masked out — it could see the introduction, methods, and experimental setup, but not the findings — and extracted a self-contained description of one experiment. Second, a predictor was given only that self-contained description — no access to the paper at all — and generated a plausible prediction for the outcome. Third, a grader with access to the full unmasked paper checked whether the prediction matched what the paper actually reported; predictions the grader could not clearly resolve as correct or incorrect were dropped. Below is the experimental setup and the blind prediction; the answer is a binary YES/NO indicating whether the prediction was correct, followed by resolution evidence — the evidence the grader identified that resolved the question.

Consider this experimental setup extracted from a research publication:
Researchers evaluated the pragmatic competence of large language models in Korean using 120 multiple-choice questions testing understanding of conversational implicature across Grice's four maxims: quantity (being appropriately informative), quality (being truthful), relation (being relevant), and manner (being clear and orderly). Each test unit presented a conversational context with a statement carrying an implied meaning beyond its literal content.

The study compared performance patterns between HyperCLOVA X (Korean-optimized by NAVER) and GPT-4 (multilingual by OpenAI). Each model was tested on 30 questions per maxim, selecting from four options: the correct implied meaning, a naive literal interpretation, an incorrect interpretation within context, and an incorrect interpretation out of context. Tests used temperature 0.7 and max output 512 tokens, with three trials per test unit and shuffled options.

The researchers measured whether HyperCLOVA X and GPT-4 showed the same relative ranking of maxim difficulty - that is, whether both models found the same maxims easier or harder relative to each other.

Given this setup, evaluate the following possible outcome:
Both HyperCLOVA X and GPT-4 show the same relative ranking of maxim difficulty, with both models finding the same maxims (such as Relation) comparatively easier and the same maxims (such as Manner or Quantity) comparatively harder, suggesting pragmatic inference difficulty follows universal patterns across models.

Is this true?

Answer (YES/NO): NO